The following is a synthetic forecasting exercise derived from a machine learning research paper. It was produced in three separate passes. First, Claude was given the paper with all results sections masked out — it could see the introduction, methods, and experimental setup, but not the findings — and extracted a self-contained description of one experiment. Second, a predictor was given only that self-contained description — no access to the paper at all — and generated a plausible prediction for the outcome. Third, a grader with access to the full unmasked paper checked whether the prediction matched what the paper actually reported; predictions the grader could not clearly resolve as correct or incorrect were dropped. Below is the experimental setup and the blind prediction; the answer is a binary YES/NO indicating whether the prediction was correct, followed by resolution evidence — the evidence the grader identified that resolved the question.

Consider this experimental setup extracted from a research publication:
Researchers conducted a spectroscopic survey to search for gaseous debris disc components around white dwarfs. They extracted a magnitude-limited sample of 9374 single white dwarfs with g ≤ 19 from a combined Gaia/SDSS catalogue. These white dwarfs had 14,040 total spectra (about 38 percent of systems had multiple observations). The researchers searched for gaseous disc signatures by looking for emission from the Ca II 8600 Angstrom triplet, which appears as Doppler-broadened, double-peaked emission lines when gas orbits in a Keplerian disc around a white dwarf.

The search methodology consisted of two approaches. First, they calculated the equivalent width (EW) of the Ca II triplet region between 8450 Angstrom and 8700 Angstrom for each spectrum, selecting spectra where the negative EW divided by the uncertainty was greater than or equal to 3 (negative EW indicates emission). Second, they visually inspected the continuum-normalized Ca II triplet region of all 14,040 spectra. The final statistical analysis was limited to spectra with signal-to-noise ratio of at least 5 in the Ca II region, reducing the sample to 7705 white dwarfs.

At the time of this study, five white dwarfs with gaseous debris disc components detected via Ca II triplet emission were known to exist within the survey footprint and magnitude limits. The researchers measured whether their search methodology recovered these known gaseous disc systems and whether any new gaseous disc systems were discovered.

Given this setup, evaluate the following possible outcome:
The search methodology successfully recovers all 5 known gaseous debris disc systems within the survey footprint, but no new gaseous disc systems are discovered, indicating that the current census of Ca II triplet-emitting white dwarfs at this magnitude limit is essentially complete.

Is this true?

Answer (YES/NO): YES